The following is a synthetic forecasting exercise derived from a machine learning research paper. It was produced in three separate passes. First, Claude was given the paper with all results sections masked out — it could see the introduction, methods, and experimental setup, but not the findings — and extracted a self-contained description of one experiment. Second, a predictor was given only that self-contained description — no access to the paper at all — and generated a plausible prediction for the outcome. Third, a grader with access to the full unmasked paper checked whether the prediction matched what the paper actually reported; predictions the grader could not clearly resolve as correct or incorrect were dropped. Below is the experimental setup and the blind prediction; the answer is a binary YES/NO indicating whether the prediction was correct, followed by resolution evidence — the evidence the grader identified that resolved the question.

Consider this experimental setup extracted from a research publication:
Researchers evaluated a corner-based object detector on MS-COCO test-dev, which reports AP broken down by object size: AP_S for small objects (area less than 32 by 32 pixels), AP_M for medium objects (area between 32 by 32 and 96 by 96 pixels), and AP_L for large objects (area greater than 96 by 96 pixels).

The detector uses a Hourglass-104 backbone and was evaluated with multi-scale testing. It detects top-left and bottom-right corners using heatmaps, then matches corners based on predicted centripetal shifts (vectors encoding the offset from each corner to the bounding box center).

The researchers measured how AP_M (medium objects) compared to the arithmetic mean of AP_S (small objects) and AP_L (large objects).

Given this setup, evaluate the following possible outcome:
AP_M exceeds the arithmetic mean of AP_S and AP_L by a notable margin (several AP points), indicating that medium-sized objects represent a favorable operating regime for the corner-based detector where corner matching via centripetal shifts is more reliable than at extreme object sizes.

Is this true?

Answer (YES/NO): YES